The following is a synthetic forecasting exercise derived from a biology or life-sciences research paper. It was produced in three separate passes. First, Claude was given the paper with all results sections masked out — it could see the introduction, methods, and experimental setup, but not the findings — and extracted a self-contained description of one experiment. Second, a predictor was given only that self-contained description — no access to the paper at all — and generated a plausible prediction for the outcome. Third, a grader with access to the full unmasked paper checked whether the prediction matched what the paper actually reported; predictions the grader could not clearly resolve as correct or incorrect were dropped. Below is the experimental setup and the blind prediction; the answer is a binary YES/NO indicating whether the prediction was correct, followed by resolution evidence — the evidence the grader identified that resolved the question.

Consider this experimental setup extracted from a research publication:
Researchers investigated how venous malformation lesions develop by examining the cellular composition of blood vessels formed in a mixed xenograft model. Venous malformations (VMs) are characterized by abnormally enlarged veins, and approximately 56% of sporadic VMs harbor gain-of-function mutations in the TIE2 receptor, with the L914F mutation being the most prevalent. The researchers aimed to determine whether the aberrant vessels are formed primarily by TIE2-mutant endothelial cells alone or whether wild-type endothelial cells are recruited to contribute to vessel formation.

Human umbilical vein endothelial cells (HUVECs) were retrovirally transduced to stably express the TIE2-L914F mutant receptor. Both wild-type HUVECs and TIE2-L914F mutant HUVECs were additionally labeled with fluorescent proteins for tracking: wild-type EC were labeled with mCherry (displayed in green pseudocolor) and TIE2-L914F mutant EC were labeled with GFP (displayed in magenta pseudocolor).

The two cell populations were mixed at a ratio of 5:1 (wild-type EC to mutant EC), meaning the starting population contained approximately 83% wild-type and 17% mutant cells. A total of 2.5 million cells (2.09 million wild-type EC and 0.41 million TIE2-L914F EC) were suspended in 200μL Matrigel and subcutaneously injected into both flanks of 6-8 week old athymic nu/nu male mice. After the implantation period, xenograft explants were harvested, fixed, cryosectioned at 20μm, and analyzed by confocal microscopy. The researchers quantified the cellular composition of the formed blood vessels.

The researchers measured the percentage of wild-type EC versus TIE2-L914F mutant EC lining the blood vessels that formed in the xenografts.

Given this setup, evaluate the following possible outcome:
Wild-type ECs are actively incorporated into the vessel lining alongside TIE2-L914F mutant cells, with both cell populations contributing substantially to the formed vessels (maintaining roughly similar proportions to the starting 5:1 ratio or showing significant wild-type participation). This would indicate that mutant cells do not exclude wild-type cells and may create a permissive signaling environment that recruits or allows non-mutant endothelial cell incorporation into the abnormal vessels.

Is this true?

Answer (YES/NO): NO